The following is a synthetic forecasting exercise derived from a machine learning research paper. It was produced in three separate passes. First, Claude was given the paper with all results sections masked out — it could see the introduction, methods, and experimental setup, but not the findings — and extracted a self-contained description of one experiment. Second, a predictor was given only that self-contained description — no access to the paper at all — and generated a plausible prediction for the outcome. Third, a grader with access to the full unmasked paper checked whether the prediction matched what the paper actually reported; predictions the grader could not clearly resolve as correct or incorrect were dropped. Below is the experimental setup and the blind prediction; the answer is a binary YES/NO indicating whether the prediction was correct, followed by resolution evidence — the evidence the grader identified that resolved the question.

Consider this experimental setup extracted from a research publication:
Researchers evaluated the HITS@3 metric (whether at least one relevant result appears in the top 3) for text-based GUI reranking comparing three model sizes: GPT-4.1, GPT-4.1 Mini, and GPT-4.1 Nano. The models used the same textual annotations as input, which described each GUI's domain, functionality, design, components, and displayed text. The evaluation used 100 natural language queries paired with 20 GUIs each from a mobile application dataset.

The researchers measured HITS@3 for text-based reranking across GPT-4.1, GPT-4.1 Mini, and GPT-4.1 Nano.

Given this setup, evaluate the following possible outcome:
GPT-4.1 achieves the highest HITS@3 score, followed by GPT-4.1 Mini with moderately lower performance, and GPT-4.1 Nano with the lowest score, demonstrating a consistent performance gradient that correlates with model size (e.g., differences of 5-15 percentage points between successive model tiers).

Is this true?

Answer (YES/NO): NO